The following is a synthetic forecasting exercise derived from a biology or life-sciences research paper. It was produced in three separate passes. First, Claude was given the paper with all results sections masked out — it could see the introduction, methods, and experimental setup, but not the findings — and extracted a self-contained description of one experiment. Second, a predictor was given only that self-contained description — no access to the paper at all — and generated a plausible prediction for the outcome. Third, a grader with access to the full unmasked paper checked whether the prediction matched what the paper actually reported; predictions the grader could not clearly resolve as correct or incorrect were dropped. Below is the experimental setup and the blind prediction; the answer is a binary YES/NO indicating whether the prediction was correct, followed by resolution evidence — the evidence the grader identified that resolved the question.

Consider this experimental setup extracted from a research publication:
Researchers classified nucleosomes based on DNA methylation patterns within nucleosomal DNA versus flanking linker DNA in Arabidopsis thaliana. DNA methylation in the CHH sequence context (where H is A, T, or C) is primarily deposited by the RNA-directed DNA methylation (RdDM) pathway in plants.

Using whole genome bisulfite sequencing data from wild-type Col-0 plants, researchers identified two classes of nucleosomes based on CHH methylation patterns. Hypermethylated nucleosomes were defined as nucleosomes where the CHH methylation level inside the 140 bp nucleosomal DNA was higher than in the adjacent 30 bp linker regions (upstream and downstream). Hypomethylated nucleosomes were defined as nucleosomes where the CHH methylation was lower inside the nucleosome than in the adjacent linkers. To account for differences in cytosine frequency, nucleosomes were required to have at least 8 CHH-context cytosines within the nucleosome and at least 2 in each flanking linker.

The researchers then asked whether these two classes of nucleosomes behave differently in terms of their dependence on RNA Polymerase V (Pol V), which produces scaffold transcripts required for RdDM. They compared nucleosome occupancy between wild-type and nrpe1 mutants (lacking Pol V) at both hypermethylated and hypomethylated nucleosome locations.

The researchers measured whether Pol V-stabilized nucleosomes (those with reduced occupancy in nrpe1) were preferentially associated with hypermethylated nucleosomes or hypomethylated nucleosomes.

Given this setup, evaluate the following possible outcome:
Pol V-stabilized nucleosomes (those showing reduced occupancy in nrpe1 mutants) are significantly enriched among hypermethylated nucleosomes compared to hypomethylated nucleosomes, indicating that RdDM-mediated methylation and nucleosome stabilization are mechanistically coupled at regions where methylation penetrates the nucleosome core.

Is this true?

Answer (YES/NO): YES